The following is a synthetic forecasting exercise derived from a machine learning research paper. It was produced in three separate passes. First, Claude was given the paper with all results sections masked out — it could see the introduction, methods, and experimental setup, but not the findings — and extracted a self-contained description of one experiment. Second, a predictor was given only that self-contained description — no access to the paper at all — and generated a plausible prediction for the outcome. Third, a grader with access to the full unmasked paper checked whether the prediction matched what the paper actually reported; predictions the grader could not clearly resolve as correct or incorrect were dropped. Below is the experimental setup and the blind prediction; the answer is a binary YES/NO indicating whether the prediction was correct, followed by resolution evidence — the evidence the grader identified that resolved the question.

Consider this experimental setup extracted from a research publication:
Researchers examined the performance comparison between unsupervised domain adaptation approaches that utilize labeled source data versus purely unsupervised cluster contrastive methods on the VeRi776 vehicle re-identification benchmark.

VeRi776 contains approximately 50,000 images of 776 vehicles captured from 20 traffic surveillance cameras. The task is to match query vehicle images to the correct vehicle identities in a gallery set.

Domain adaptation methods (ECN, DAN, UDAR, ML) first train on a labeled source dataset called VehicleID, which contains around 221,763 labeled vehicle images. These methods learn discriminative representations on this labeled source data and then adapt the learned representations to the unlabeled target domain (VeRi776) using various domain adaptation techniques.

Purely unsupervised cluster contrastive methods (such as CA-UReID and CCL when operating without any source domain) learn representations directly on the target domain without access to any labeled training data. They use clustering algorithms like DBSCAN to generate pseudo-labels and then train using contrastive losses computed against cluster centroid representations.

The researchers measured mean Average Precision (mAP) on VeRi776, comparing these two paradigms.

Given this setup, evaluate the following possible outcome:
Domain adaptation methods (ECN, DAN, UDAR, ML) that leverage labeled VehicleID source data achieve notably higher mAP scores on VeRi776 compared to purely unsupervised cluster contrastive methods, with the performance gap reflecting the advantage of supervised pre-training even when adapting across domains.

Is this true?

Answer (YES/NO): NO